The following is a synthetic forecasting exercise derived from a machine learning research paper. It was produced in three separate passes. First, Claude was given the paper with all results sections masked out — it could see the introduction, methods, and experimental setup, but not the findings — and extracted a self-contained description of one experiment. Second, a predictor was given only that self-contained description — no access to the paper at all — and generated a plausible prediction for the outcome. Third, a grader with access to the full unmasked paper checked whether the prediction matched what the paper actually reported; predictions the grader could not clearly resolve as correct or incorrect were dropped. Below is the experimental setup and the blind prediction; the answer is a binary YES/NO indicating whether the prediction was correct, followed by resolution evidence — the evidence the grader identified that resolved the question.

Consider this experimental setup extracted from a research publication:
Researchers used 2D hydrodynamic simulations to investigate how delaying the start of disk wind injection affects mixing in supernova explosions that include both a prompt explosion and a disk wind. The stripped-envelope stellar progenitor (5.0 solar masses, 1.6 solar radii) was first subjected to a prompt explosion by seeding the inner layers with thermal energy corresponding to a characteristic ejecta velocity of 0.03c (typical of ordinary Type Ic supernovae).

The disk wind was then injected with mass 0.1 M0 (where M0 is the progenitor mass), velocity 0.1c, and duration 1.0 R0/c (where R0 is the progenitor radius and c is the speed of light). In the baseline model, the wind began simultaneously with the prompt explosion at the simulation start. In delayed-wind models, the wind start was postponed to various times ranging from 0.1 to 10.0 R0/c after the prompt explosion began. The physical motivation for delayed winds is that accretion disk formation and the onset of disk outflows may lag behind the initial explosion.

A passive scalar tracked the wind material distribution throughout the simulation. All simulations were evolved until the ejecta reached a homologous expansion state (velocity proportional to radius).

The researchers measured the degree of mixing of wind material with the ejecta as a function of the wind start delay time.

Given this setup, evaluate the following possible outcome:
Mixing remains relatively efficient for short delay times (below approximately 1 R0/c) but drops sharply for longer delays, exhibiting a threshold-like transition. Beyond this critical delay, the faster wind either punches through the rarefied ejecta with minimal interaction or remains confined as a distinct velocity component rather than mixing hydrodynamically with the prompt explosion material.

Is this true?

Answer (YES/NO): NO